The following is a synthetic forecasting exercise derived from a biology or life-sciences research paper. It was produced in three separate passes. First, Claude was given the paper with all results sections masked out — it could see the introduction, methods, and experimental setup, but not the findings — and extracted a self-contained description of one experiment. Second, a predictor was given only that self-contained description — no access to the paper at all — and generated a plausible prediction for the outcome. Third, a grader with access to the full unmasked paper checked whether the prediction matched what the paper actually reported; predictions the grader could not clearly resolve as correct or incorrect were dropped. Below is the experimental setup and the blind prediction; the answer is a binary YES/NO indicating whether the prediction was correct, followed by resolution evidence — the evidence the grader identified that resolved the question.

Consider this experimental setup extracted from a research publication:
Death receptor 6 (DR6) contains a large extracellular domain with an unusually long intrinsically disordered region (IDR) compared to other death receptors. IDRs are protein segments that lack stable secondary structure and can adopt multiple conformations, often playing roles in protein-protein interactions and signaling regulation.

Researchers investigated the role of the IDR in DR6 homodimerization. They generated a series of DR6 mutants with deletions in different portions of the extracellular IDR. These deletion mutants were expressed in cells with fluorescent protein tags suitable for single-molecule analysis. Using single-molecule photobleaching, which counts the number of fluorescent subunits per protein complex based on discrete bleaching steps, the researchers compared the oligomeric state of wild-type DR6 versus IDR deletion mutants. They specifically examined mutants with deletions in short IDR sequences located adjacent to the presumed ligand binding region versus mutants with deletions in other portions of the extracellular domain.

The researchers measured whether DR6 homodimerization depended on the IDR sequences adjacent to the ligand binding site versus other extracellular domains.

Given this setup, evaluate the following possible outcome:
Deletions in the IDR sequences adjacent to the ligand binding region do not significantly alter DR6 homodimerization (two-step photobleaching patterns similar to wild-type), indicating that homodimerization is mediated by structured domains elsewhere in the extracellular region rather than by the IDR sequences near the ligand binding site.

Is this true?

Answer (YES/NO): NO